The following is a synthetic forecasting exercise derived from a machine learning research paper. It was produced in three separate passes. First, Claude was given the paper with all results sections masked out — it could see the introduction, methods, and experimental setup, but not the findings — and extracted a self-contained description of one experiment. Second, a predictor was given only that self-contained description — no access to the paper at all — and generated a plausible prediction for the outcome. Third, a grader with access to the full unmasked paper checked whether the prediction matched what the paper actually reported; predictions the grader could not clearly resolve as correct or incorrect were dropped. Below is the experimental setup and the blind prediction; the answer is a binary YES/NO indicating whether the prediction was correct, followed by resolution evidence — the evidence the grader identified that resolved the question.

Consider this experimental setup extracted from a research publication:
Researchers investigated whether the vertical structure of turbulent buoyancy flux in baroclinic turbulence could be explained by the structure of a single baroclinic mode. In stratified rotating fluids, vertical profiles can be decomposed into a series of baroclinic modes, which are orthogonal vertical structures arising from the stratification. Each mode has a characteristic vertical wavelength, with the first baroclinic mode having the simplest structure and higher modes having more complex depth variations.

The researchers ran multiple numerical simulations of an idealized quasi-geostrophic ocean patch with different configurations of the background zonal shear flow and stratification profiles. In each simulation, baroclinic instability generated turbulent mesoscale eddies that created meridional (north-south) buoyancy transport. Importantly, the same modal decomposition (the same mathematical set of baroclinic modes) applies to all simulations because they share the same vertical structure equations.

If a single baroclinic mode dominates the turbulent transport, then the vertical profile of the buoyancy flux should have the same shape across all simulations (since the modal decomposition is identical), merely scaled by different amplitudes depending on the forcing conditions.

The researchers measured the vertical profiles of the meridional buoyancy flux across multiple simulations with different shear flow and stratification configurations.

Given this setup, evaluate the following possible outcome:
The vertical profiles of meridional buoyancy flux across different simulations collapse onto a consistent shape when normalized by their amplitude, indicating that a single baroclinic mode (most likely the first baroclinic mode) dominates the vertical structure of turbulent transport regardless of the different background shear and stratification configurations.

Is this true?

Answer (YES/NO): NO